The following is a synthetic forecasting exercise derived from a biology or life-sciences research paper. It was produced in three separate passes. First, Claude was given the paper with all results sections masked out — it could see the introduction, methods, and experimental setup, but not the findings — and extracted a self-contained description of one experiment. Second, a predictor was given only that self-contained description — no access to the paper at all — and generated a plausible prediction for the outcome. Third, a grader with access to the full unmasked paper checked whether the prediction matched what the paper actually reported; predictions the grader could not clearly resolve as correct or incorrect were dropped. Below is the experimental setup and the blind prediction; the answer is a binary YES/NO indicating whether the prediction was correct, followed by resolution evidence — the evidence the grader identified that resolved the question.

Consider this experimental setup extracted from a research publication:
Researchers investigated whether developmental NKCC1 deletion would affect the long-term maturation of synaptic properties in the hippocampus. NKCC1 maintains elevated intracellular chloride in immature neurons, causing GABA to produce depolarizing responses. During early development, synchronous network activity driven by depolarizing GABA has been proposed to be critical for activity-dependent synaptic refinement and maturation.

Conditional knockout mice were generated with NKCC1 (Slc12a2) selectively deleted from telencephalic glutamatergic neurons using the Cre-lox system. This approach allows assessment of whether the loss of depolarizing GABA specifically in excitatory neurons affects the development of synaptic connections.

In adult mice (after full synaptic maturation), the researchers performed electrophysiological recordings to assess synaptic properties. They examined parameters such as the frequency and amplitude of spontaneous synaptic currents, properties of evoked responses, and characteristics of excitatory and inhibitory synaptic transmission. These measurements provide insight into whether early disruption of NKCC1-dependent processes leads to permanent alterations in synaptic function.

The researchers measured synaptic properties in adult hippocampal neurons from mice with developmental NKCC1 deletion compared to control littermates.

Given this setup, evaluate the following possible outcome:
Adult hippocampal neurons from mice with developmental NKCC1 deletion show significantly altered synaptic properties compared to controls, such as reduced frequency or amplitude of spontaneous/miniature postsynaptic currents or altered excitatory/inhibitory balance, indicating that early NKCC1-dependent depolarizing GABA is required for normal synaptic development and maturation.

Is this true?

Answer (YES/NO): NO